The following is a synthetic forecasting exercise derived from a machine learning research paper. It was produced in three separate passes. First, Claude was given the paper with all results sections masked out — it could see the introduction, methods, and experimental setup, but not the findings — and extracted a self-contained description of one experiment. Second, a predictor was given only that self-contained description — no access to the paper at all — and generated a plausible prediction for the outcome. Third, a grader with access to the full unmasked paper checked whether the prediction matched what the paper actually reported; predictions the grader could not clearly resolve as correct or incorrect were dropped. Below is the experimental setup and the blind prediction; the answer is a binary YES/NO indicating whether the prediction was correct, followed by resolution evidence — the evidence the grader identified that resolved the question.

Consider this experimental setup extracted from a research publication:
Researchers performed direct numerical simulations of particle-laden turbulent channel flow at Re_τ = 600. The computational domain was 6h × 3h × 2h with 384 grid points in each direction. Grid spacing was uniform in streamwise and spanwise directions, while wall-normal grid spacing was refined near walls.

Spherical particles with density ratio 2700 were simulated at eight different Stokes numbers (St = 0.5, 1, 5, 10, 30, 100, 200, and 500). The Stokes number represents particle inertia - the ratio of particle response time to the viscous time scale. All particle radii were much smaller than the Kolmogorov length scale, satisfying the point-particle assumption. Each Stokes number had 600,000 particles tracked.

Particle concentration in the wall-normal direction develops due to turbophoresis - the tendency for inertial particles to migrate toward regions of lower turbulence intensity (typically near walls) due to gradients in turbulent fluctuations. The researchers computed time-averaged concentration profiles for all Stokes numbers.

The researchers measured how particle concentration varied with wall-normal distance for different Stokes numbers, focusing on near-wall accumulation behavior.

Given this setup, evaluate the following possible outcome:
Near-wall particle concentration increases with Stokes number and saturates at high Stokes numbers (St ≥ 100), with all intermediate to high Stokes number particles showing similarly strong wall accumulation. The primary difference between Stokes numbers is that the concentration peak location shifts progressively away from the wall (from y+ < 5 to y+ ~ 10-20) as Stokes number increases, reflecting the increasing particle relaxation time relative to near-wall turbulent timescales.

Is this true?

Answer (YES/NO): NO